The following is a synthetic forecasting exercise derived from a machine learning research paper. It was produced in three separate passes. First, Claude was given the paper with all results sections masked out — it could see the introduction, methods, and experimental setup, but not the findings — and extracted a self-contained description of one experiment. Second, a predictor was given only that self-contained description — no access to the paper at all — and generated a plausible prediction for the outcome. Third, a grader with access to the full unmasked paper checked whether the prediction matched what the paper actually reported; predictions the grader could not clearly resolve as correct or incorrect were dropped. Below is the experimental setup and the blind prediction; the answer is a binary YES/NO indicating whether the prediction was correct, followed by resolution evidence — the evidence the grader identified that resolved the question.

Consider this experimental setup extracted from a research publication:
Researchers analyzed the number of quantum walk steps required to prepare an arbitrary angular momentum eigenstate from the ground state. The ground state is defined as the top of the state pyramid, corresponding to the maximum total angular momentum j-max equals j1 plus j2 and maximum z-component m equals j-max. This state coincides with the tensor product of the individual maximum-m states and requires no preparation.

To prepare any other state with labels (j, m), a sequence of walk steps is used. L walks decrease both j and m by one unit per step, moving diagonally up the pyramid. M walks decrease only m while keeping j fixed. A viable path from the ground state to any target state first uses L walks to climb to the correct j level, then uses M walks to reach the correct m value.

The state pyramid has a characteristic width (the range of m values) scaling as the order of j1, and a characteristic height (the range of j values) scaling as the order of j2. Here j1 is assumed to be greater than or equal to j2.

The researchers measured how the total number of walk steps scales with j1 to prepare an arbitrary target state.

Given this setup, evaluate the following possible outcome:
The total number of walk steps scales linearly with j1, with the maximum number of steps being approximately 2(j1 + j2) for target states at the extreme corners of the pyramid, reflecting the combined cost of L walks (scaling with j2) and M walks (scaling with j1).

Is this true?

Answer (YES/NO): NO